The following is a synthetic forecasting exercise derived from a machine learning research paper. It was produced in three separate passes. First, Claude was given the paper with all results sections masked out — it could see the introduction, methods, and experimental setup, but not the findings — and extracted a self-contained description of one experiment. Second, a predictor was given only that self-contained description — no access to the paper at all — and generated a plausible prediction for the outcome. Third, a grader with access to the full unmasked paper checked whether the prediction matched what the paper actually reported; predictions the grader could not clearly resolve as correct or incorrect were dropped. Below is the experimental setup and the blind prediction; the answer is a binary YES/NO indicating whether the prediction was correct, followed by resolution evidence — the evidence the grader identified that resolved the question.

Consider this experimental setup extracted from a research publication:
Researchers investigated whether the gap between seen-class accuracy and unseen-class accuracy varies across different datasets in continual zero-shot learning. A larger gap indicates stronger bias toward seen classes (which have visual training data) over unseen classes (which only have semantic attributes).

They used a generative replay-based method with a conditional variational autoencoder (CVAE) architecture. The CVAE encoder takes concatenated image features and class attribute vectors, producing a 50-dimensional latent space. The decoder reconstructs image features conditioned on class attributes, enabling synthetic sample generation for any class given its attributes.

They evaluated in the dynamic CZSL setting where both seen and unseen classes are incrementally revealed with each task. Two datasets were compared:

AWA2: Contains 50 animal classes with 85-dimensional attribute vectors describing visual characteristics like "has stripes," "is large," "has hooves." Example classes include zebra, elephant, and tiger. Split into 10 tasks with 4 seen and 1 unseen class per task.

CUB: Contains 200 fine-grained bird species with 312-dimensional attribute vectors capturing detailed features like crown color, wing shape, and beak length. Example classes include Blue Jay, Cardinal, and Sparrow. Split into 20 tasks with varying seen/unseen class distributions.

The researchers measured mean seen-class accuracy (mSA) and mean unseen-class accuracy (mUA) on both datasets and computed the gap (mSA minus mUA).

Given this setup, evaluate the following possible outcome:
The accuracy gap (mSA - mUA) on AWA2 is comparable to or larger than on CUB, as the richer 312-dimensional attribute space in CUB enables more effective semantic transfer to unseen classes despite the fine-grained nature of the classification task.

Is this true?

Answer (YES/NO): YES